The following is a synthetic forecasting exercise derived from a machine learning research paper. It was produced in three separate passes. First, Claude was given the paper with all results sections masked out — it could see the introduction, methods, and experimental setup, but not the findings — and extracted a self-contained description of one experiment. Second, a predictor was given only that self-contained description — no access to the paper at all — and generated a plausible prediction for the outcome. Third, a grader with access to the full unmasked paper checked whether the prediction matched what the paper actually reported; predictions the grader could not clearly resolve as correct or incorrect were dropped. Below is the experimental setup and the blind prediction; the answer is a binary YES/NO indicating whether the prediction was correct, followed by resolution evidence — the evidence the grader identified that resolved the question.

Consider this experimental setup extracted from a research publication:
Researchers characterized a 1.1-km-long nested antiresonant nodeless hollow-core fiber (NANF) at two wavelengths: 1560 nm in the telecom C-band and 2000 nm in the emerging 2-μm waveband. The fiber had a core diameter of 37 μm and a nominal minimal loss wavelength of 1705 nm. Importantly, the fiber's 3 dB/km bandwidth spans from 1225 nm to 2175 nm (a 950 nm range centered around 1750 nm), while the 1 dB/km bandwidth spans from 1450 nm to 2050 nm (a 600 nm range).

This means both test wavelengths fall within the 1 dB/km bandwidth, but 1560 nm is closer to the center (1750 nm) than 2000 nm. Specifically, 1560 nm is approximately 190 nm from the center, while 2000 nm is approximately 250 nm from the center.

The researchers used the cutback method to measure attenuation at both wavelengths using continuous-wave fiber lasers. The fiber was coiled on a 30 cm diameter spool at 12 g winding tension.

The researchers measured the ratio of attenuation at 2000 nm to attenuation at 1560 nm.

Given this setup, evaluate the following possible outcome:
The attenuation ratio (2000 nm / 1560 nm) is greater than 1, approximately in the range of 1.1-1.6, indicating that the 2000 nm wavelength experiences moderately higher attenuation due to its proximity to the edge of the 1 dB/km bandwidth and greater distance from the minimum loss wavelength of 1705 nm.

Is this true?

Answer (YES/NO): NO